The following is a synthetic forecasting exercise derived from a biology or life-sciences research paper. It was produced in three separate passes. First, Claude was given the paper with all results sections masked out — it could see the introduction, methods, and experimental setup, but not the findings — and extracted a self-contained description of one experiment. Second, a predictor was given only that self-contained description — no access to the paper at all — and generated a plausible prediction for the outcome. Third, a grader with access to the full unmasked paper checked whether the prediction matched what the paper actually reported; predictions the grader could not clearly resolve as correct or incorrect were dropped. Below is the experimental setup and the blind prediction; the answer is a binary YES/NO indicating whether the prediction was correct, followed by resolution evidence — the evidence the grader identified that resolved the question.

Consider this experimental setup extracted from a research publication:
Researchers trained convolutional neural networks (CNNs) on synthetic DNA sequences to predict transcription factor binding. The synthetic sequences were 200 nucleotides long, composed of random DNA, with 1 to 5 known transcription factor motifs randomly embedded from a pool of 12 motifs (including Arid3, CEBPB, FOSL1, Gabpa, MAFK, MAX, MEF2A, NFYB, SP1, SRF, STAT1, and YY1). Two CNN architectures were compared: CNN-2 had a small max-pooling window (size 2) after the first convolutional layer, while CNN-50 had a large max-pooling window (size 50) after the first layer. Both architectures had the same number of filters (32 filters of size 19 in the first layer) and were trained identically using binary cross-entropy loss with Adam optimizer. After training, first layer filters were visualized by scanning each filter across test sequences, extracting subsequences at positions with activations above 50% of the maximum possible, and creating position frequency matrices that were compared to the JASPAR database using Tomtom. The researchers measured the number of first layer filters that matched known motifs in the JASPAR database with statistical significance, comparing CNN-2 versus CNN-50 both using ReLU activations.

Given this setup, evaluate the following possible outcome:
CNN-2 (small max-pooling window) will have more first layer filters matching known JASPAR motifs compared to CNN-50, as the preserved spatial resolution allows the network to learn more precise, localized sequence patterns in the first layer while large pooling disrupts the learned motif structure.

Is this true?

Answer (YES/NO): NO